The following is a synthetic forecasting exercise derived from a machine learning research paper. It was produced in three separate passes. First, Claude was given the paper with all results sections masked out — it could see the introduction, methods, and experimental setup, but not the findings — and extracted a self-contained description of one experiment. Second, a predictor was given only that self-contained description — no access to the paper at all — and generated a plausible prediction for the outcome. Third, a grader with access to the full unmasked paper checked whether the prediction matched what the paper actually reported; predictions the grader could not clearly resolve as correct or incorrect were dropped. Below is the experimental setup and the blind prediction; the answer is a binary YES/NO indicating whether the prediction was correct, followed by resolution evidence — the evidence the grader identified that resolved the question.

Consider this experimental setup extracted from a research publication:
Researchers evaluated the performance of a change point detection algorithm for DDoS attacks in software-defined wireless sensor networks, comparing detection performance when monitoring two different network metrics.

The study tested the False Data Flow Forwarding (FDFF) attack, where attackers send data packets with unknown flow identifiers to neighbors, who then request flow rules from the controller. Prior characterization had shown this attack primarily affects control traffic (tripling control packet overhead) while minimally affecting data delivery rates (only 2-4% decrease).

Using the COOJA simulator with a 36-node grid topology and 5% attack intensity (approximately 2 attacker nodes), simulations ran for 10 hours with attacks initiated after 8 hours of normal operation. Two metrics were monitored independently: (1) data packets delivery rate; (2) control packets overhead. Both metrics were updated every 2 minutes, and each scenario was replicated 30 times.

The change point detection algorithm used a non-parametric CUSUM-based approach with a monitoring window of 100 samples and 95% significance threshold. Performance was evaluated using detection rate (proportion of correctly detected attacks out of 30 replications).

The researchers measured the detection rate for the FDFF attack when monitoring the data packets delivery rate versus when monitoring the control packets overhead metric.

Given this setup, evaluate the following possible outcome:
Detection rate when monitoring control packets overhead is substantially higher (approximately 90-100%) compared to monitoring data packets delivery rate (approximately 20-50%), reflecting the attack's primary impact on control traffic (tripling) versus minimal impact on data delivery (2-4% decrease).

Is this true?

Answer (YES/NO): NO